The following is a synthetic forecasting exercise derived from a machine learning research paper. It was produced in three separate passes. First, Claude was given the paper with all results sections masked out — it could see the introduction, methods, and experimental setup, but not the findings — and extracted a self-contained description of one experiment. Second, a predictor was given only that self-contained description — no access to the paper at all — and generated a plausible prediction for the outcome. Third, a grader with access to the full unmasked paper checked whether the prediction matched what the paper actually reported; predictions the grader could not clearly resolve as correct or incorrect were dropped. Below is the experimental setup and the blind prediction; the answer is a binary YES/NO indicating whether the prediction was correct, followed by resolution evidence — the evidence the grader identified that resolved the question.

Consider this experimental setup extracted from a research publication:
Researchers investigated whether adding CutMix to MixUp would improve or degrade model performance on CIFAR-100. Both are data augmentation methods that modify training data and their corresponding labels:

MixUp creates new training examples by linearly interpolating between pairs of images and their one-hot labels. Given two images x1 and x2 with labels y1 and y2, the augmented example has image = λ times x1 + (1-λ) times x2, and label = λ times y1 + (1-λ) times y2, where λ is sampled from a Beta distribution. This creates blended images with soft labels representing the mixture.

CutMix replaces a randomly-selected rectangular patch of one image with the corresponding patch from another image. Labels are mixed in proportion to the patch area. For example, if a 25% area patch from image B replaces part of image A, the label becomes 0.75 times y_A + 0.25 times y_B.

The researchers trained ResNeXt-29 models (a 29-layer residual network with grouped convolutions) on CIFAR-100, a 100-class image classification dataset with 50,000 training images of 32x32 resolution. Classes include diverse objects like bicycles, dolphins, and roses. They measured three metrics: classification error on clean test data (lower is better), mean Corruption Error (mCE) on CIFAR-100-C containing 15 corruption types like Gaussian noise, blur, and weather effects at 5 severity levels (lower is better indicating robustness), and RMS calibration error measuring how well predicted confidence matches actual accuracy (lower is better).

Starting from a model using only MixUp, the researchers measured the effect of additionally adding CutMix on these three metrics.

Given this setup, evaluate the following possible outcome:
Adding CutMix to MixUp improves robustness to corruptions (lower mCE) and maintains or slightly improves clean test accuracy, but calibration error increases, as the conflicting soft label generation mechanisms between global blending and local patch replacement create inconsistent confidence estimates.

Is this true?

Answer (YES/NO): NO